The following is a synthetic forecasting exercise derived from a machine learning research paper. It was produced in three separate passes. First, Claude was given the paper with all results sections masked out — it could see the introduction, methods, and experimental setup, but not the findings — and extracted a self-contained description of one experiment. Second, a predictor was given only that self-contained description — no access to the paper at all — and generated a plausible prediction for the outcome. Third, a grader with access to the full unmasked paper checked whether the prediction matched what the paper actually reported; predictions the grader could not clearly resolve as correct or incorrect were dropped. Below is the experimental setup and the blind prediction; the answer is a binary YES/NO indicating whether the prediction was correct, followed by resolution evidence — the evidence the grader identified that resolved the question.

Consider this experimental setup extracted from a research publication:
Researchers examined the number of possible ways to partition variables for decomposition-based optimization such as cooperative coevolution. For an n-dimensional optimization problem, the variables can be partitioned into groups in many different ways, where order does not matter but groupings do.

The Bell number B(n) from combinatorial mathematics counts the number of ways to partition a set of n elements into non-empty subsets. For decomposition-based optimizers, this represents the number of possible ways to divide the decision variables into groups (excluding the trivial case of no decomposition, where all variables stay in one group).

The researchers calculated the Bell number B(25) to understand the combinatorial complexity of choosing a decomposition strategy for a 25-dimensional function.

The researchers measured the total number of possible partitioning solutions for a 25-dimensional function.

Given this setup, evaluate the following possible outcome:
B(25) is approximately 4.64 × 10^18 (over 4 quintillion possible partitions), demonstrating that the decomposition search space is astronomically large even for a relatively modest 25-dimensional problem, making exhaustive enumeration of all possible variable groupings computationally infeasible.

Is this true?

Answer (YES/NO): YES